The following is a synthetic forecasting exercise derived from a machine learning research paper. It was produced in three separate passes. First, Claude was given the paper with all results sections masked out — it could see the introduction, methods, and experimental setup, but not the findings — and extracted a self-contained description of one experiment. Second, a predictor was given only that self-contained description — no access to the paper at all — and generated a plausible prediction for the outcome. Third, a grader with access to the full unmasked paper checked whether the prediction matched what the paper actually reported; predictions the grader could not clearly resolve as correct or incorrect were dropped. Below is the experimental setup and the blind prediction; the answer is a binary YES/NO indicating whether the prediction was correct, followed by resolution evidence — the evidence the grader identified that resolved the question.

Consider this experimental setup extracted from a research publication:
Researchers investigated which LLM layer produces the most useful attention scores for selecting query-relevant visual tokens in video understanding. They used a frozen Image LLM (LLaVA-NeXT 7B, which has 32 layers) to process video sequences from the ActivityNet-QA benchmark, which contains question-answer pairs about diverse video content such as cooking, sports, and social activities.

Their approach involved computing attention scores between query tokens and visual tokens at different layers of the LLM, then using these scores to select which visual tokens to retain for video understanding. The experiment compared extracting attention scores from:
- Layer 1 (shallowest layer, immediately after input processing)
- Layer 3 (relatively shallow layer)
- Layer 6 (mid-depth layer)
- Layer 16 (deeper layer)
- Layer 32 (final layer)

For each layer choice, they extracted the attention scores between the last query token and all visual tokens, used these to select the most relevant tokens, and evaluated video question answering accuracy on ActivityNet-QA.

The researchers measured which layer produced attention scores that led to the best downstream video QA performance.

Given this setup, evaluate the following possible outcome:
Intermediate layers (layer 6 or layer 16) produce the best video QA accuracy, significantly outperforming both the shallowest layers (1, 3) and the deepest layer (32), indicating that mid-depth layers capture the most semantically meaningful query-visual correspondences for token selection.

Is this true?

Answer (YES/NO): NO